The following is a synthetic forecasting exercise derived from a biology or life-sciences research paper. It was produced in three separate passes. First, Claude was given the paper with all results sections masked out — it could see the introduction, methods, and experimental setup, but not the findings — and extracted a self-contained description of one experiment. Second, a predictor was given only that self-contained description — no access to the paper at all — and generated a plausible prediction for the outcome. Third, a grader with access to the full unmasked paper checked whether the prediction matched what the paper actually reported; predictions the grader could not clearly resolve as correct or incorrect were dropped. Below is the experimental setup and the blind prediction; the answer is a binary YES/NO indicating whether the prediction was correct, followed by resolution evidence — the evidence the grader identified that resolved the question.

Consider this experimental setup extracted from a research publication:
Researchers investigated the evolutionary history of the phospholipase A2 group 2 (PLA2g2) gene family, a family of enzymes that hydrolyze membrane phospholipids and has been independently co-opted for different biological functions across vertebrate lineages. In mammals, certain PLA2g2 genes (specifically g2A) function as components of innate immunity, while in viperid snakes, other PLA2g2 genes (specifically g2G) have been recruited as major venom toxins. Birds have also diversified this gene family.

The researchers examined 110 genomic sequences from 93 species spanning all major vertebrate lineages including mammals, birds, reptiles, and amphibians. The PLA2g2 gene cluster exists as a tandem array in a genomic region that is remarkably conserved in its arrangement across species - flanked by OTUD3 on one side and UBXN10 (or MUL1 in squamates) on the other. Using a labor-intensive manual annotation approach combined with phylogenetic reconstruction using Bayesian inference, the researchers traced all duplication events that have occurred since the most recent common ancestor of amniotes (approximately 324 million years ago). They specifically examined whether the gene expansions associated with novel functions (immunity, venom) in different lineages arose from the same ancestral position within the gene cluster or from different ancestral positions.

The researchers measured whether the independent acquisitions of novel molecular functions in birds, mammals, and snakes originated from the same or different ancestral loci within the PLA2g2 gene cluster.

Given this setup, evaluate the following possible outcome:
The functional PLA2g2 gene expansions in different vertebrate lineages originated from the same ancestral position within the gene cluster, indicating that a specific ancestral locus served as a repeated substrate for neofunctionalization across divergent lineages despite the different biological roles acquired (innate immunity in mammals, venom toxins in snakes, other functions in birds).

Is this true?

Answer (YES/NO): YES